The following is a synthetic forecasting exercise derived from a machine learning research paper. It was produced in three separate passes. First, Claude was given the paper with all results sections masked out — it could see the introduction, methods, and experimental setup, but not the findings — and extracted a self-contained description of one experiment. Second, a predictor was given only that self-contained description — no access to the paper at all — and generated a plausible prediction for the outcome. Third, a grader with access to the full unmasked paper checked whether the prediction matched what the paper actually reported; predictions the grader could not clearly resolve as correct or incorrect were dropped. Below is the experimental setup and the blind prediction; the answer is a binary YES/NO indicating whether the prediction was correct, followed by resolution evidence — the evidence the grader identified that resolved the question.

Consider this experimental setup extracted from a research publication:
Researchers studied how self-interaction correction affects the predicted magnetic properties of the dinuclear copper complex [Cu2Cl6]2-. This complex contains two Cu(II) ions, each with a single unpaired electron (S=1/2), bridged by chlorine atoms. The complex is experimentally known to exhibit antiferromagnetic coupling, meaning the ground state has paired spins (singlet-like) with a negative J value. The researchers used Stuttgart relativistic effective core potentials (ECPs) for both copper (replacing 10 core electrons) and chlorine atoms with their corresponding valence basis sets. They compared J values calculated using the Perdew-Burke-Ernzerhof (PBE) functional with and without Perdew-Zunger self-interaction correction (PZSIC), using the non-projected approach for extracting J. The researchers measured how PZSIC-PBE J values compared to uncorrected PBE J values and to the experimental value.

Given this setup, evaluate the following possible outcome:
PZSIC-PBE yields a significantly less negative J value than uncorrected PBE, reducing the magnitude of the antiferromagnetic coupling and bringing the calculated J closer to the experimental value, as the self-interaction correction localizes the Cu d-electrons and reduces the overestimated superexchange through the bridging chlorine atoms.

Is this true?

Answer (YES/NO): YES